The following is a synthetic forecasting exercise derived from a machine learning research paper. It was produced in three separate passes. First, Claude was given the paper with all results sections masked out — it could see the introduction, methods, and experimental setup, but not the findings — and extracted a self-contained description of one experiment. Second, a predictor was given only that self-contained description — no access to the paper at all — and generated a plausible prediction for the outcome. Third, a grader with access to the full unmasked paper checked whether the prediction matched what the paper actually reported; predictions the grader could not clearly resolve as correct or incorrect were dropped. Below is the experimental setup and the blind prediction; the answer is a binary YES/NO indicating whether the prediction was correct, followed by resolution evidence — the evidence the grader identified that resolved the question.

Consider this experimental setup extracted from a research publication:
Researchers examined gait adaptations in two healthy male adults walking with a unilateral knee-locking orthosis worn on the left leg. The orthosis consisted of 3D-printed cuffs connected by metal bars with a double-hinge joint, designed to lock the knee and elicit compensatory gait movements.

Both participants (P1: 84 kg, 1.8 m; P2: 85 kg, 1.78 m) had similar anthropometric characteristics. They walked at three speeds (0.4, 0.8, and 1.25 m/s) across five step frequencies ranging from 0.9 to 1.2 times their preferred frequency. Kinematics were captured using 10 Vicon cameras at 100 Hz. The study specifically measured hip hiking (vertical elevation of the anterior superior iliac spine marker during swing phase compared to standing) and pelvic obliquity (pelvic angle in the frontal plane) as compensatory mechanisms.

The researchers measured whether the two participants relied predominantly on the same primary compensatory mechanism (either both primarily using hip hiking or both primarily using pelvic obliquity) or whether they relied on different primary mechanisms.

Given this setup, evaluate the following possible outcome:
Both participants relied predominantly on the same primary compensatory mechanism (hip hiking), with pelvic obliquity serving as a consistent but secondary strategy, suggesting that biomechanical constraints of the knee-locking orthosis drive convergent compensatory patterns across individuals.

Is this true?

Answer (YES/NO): NO